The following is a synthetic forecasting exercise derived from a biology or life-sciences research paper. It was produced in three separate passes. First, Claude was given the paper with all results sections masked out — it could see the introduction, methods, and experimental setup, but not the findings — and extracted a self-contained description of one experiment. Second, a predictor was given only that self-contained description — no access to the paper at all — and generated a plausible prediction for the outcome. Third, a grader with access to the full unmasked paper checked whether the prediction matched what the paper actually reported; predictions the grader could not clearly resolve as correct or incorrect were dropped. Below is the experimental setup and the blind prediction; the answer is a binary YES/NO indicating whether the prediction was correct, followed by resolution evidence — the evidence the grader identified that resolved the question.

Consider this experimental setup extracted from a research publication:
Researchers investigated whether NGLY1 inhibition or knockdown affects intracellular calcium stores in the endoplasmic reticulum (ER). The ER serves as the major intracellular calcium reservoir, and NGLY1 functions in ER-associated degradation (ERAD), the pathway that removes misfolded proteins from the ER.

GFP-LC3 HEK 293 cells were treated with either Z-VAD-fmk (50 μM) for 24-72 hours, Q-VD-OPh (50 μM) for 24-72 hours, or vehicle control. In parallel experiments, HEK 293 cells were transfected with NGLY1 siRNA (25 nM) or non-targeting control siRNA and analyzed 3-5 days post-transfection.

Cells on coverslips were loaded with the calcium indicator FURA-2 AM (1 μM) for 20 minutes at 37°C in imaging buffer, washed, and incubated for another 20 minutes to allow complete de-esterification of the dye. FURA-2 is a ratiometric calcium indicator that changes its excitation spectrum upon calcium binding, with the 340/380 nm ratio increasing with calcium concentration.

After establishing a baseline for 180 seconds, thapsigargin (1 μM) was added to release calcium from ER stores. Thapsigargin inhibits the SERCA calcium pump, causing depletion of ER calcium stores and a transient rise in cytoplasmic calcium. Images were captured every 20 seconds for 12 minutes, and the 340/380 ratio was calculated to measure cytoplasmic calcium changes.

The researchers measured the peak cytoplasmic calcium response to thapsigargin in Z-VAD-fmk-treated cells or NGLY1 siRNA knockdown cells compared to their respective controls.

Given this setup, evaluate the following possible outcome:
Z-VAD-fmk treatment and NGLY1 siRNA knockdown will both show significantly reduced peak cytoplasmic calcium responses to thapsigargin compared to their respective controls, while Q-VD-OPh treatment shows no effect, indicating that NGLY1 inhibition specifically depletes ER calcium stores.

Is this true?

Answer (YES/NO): NO